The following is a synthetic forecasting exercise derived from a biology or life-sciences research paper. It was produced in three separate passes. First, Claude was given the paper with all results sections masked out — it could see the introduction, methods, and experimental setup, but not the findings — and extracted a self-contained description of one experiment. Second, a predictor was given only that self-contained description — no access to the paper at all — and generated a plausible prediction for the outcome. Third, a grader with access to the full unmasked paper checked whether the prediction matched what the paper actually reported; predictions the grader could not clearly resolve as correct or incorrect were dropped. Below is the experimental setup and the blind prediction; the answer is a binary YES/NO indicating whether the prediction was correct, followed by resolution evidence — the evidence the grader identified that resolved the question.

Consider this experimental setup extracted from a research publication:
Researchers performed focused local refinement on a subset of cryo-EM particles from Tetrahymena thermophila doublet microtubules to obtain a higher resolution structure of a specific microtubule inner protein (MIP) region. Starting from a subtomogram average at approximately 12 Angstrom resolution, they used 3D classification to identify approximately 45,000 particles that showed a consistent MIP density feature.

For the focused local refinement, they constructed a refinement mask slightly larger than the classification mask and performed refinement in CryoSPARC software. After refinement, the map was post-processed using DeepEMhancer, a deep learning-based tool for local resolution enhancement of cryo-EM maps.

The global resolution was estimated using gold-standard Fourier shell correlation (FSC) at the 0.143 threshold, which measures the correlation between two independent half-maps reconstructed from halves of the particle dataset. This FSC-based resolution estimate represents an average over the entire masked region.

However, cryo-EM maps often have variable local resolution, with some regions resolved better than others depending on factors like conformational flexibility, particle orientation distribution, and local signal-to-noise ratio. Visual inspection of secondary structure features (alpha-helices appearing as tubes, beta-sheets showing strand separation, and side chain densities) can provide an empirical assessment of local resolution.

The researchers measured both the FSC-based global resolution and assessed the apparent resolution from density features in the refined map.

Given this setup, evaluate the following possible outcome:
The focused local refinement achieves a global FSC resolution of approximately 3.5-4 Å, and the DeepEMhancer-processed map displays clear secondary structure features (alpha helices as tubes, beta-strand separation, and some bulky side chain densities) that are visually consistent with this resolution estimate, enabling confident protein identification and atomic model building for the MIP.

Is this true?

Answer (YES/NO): NO